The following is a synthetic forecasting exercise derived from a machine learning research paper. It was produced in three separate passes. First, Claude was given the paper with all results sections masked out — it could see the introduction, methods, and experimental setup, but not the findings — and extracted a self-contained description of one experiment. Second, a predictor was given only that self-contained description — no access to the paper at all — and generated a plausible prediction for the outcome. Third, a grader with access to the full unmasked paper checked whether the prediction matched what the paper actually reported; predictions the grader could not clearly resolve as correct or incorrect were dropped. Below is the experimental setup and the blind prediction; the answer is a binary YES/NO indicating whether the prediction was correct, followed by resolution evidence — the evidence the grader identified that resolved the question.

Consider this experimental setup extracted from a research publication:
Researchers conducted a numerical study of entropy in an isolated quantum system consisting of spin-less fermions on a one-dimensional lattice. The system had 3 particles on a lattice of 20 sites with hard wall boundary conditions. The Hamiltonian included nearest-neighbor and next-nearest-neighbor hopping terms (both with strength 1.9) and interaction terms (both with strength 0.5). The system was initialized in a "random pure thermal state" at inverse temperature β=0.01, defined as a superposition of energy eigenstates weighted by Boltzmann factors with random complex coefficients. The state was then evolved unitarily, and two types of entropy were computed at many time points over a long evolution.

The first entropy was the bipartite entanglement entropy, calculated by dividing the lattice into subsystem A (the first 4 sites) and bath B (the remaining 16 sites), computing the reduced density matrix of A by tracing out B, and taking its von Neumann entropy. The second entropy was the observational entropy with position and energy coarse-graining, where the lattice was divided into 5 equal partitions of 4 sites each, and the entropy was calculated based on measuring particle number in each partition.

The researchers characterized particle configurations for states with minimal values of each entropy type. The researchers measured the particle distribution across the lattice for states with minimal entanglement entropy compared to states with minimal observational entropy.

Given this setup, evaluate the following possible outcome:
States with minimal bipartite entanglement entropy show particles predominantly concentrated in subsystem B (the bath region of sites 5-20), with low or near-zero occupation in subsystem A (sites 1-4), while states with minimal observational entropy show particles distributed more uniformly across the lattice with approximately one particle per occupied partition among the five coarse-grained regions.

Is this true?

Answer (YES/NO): NO